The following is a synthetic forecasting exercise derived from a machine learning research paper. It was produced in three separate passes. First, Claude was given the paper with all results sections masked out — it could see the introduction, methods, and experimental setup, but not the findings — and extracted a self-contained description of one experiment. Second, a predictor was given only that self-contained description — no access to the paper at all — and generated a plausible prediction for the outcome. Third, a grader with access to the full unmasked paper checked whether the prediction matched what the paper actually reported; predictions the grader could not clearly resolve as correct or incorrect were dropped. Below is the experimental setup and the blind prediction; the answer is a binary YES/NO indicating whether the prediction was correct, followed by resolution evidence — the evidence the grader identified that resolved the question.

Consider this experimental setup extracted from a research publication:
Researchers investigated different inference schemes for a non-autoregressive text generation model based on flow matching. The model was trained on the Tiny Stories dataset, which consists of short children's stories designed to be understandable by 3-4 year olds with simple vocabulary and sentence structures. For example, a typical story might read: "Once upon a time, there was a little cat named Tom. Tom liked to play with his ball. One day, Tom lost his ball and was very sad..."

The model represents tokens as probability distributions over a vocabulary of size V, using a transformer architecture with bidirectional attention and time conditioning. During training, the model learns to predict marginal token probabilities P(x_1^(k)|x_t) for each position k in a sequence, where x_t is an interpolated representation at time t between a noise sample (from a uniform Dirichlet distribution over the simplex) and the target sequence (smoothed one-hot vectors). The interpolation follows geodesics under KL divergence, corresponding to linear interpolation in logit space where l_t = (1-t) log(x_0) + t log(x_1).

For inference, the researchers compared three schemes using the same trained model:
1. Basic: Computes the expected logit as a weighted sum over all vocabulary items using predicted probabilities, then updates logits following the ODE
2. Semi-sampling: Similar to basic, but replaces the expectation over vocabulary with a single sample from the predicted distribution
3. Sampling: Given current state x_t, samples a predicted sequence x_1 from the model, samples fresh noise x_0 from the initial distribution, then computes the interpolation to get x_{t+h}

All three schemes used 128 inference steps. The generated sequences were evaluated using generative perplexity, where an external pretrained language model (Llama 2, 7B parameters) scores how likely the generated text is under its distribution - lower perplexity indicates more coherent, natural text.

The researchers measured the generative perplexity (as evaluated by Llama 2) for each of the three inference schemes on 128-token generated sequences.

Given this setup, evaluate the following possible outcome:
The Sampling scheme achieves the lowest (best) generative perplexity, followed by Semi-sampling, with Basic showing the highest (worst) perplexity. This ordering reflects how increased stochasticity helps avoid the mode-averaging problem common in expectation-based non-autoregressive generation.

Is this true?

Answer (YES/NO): YES